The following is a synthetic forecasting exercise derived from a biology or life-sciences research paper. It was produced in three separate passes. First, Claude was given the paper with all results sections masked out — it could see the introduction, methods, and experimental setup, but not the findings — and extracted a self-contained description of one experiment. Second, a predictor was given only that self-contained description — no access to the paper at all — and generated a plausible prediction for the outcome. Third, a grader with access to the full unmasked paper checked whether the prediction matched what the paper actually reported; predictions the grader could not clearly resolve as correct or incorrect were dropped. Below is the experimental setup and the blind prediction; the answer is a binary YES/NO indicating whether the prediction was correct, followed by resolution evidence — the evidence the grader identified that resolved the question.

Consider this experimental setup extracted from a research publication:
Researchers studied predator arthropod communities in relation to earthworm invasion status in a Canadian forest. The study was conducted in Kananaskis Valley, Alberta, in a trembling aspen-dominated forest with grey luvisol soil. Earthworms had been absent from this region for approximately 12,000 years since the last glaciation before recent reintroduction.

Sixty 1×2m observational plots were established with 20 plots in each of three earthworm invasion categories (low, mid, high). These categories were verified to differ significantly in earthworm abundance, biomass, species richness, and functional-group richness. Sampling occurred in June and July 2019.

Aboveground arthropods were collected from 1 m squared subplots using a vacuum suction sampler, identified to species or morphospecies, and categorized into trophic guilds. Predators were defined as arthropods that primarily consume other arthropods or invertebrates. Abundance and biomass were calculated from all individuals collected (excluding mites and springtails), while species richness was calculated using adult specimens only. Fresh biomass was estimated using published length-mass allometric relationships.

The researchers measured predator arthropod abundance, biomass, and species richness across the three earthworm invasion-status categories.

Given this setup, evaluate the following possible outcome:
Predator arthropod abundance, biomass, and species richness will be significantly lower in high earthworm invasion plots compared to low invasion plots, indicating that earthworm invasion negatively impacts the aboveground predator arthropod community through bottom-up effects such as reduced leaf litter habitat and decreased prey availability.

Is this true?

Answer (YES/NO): NO